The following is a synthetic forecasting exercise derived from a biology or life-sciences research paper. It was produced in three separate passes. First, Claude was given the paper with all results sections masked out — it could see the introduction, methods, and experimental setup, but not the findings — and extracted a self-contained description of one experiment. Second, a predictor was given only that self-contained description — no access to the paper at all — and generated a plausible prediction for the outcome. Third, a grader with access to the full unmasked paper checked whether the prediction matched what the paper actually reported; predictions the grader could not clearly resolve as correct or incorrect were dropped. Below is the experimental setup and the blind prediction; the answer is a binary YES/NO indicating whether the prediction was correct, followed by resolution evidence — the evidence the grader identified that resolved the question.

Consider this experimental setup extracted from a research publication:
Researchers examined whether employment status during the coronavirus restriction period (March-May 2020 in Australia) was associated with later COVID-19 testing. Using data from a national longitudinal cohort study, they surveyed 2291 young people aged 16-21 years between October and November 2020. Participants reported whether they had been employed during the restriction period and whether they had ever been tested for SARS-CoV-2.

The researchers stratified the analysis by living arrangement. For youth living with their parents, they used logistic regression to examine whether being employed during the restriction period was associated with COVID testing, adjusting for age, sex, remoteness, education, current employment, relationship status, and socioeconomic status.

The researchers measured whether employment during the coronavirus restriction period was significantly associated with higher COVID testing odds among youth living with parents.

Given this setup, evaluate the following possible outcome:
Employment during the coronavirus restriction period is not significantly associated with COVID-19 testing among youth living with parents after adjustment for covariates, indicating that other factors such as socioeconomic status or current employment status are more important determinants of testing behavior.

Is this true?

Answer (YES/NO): YES